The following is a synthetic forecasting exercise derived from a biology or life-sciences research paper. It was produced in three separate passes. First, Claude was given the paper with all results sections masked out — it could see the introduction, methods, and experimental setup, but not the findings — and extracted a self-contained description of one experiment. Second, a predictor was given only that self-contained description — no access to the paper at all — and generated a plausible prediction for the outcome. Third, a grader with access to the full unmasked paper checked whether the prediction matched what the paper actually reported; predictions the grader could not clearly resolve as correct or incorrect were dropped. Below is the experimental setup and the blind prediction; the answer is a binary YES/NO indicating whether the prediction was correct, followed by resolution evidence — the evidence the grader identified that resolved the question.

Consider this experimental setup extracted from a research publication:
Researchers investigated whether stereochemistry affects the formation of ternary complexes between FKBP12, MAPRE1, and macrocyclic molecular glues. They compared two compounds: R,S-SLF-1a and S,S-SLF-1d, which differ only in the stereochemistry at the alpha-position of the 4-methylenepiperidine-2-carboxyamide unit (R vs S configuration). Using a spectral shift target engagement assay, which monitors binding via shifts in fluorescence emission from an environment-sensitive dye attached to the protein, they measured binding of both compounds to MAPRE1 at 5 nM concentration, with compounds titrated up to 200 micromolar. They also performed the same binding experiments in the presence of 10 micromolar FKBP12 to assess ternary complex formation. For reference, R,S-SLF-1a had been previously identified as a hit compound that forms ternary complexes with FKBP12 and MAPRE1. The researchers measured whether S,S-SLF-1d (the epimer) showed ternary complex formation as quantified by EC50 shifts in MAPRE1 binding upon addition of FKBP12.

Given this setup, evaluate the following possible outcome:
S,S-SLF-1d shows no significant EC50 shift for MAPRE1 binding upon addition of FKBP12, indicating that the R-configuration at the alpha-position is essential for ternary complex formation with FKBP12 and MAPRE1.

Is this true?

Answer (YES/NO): YES